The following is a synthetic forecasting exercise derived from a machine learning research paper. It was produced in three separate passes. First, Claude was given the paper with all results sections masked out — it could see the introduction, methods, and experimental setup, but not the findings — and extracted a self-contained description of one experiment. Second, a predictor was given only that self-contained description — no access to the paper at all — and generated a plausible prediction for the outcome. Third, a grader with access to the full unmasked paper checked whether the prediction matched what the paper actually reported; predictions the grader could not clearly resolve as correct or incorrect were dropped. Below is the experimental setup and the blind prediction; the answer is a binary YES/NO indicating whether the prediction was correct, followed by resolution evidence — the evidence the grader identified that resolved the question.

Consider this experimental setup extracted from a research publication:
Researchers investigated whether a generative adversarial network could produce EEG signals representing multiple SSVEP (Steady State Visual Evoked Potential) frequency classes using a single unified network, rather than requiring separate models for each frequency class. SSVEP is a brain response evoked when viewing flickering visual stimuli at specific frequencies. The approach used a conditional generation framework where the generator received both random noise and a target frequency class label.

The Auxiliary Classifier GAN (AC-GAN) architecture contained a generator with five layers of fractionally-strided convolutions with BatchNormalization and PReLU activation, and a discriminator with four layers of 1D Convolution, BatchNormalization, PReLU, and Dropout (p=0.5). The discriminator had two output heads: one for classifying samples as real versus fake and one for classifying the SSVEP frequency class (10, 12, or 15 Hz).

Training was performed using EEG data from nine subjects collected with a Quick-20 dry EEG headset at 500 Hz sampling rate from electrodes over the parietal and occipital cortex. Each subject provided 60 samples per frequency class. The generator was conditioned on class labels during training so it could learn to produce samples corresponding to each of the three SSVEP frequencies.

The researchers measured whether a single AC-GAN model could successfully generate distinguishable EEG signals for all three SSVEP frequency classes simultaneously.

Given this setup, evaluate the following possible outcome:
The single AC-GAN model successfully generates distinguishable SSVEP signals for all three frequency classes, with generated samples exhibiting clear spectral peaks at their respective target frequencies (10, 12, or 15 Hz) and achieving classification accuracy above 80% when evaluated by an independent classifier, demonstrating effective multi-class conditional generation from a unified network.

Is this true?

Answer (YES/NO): YES